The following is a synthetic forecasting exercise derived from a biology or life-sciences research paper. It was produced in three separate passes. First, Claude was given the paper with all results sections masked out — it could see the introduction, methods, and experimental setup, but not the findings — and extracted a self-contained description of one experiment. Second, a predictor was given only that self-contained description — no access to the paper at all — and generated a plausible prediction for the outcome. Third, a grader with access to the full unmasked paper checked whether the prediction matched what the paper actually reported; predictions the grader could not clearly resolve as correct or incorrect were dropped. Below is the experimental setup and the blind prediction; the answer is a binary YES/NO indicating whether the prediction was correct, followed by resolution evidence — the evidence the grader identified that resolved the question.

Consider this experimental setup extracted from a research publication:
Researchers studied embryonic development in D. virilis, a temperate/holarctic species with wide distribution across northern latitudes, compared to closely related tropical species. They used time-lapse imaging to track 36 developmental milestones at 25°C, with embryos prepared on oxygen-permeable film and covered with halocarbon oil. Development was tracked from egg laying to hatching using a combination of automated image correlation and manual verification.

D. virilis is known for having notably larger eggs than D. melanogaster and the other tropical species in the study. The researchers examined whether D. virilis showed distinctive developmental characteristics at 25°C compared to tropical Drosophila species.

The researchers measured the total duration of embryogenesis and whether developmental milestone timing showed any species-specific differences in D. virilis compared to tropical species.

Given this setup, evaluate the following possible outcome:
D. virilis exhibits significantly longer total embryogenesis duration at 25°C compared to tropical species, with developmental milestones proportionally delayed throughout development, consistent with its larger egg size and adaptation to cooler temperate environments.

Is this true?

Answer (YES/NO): YES